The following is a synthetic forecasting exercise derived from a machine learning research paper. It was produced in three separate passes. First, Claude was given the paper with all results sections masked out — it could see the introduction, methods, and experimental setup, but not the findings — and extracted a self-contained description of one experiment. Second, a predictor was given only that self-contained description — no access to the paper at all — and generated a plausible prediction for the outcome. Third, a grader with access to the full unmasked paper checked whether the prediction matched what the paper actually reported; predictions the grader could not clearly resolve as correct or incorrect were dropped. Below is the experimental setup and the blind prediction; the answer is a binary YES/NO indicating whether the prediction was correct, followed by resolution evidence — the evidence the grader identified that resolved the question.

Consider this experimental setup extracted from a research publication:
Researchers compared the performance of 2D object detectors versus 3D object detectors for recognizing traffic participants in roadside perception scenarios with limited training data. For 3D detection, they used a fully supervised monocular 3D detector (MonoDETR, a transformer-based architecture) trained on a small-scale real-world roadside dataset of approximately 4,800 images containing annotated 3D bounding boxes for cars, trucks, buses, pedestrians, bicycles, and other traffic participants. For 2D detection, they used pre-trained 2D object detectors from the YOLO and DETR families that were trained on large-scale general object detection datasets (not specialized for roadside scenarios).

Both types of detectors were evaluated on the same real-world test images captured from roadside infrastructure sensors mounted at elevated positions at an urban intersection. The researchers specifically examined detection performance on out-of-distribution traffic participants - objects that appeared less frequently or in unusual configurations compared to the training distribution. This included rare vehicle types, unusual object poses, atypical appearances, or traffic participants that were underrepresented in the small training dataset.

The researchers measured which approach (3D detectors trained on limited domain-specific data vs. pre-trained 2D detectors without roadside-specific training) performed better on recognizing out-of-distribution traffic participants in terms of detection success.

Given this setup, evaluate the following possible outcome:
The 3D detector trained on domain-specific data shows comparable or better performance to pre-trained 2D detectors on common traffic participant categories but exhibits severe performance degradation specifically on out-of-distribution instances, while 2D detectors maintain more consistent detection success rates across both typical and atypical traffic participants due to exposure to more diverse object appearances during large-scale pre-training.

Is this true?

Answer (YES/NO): NO